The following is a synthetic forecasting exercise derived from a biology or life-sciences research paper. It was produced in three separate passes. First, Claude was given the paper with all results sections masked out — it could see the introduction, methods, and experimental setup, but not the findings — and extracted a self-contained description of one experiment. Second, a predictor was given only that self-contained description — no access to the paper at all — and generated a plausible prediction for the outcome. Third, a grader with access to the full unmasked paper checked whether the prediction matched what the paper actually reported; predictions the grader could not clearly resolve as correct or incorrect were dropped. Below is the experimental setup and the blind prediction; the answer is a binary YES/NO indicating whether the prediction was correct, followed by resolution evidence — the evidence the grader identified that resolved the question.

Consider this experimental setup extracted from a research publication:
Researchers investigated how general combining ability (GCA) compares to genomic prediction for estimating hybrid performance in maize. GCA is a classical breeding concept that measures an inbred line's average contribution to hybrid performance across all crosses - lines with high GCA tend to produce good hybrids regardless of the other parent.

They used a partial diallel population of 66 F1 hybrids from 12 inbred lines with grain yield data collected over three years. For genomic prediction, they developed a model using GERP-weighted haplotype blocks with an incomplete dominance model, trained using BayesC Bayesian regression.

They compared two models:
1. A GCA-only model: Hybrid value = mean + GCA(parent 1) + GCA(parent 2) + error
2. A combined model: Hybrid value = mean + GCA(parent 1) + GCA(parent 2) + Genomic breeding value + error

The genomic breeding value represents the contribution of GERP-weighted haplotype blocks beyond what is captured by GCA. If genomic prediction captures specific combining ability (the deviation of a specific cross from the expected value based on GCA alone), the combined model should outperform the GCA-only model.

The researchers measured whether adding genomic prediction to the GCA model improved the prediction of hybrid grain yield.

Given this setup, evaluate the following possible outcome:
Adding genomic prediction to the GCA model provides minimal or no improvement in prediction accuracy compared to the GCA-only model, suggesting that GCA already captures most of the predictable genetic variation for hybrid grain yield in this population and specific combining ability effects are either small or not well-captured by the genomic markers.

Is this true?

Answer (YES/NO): NO